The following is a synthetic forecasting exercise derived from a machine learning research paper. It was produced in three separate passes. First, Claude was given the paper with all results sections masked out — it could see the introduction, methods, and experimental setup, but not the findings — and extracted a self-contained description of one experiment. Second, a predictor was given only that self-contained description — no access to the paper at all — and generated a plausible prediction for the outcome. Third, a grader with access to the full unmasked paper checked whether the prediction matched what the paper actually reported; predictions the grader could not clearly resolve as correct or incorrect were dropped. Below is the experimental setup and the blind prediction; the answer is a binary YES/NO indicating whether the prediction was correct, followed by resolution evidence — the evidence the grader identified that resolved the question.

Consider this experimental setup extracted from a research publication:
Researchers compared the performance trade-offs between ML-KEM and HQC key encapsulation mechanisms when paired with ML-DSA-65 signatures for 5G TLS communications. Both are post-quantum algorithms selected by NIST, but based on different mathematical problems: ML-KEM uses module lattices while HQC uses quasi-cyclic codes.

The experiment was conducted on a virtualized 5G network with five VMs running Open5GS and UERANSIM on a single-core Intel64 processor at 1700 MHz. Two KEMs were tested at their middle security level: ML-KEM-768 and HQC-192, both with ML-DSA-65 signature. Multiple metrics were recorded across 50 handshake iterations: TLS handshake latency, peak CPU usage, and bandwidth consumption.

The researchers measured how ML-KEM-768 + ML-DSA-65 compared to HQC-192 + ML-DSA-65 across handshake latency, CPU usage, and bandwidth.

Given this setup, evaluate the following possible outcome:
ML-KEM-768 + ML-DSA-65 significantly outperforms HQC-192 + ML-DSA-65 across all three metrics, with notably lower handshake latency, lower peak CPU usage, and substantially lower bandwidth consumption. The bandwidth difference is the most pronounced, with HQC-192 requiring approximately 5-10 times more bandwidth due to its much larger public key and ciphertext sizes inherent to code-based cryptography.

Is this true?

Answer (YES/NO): NO